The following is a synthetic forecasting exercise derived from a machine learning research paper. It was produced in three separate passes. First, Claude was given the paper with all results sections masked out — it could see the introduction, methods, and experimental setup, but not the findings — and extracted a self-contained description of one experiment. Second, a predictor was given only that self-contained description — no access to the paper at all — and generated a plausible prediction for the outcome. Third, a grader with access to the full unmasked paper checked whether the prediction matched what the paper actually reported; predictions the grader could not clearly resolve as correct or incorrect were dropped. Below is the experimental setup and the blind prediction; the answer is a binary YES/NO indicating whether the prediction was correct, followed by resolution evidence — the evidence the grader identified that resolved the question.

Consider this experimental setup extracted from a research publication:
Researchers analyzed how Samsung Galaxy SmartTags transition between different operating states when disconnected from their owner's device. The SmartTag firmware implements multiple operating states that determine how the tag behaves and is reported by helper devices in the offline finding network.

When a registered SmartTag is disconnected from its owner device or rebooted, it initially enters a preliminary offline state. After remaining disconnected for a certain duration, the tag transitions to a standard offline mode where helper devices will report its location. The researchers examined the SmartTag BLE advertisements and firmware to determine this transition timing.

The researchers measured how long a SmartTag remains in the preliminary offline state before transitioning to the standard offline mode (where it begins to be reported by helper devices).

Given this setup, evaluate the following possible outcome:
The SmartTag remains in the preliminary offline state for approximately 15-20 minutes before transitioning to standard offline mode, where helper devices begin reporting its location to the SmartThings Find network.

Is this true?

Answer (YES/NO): YES